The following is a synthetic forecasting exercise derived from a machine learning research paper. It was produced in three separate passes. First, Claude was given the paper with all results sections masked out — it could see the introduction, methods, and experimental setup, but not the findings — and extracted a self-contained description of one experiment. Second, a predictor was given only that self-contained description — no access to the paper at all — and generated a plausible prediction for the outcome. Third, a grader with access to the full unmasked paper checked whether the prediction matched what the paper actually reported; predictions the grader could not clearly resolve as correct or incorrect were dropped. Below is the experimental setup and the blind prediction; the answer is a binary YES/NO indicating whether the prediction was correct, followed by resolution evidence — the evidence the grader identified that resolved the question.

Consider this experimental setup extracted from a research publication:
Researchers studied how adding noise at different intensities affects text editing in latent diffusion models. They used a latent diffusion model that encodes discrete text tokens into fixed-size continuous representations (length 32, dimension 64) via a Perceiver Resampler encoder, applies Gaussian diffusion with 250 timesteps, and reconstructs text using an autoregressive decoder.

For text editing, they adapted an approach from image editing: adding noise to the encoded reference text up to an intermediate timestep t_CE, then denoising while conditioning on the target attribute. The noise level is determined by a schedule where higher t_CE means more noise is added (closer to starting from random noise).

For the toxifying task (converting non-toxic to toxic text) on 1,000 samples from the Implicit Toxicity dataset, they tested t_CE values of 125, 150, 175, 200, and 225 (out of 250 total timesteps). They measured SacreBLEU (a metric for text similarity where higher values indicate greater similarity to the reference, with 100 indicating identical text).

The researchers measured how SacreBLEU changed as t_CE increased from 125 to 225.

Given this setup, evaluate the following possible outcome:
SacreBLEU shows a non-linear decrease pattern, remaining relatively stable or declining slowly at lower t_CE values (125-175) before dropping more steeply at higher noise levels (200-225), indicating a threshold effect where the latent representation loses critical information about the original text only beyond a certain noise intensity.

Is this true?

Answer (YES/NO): NO